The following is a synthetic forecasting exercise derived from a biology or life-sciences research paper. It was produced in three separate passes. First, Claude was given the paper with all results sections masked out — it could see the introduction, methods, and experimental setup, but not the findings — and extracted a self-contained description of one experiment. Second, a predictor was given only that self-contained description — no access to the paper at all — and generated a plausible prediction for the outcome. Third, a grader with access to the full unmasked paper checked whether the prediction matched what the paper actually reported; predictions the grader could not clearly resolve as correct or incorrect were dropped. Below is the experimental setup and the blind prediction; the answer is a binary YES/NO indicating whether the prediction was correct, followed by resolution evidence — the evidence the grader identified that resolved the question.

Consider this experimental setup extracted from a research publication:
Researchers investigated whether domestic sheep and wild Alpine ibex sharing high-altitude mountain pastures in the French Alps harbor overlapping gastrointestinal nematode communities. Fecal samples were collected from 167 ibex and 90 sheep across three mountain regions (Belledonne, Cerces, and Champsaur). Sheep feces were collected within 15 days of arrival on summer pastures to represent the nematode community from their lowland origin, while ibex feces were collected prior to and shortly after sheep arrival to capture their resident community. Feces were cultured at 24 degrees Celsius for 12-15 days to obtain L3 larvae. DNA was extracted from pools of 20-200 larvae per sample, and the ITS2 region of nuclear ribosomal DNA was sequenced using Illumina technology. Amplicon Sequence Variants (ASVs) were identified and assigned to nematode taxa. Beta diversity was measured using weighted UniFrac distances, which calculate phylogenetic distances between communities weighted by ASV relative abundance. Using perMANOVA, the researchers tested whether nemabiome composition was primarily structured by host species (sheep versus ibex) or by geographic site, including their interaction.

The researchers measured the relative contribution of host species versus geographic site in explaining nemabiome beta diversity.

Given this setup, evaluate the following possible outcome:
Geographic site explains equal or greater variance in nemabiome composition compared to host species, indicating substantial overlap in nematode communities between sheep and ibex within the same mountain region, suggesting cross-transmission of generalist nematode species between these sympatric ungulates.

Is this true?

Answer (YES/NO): NO